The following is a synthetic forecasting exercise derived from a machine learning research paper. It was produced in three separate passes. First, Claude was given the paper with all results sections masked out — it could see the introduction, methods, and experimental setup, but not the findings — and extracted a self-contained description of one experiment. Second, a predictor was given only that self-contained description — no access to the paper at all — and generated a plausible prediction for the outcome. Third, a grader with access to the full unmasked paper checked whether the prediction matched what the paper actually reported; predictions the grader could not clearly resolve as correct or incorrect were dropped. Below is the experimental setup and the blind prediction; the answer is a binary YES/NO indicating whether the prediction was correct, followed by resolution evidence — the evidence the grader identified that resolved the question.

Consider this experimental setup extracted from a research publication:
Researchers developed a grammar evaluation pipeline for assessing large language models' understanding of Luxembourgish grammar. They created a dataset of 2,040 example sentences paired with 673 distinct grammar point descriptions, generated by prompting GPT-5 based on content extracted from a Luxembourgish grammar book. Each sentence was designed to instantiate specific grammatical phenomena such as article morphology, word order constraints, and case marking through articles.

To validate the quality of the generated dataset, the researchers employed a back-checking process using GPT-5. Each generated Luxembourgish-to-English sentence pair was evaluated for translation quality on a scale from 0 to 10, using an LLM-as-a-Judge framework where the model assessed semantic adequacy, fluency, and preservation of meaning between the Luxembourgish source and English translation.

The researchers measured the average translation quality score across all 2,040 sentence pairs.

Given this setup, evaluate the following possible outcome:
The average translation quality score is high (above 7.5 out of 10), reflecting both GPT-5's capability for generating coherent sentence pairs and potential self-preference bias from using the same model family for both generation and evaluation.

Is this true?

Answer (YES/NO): YES